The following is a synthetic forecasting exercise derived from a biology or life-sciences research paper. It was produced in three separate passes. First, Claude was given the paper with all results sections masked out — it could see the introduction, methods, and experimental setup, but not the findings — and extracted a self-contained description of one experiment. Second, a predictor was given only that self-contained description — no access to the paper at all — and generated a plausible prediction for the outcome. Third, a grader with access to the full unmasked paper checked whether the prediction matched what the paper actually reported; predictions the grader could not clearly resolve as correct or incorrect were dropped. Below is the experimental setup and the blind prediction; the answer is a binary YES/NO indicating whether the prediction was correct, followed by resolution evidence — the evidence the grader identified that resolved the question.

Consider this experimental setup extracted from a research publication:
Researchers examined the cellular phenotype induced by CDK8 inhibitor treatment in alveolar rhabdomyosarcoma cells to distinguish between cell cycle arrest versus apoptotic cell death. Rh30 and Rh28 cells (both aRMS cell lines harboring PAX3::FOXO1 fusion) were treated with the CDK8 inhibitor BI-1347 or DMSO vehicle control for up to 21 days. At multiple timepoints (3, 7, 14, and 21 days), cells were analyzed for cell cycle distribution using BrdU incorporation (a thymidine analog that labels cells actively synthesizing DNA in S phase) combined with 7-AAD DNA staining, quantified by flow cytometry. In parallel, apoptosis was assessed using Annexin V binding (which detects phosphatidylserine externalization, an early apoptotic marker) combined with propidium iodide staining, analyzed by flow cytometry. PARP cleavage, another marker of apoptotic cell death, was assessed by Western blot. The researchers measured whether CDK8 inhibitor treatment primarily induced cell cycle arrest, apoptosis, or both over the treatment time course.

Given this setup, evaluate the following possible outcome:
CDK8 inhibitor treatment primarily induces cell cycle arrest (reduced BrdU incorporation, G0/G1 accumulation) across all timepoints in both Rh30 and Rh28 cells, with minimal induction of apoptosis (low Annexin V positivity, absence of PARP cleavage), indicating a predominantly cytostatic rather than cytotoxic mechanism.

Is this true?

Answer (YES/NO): NO